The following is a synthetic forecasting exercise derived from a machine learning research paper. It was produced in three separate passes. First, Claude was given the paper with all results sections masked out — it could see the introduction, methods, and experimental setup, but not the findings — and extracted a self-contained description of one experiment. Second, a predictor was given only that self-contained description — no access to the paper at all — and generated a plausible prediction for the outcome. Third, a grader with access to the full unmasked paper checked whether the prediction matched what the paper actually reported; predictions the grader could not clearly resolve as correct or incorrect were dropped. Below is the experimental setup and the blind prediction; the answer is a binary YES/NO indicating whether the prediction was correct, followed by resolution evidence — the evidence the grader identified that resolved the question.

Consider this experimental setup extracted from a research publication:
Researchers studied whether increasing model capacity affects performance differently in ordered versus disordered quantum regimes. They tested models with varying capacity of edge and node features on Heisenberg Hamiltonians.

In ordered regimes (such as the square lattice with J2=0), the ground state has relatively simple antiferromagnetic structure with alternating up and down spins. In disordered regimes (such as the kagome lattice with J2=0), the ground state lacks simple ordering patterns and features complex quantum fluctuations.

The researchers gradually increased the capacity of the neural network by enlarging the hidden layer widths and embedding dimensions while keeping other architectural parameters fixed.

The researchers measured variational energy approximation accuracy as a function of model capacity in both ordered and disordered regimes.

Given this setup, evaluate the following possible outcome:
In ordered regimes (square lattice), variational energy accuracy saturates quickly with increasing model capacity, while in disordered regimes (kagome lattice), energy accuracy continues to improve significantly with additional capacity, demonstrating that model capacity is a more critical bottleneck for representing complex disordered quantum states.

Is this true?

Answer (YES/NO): YES